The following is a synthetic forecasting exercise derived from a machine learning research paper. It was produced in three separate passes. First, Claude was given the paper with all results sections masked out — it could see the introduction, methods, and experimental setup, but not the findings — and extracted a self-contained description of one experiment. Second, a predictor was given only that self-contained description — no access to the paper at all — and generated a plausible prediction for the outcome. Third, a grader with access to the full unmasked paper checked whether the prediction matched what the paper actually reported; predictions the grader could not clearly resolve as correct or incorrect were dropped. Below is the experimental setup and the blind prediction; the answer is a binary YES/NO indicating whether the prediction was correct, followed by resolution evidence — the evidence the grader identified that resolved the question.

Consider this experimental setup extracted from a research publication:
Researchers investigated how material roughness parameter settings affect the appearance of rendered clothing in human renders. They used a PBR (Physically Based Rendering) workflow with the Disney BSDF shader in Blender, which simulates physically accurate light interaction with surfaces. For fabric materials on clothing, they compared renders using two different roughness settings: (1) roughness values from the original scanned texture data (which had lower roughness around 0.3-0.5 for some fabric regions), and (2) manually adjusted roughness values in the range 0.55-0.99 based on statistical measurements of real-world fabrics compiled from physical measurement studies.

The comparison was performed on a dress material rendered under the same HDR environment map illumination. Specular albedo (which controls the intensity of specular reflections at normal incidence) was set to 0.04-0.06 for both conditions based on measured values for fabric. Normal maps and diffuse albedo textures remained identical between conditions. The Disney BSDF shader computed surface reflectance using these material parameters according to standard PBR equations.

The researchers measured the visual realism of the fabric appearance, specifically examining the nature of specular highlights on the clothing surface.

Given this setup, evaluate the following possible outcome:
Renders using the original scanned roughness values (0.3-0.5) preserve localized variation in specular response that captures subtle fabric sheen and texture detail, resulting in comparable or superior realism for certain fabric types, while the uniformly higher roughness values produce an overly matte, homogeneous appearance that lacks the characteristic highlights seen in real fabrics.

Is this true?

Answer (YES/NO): NO